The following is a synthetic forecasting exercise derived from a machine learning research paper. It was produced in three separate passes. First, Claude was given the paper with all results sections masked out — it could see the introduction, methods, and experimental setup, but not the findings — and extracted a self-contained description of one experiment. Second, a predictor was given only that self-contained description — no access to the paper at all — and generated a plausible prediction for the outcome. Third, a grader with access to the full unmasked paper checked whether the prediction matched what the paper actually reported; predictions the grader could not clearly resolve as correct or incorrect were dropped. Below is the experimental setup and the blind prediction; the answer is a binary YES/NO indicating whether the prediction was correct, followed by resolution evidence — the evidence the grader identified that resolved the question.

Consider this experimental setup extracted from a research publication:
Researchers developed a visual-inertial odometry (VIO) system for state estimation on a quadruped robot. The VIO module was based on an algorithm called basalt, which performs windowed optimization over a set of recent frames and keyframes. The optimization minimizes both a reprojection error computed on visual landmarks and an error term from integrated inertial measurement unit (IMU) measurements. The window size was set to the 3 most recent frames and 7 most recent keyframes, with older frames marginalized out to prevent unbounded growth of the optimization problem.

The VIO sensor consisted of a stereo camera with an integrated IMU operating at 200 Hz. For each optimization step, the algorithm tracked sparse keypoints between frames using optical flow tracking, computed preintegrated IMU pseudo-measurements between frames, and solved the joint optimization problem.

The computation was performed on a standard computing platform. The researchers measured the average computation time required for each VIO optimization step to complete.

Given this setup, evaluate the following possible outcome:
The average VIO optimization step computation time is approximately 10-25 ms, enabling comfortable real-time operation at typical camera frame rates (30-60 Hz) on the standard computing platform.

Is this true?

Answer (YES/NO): NO